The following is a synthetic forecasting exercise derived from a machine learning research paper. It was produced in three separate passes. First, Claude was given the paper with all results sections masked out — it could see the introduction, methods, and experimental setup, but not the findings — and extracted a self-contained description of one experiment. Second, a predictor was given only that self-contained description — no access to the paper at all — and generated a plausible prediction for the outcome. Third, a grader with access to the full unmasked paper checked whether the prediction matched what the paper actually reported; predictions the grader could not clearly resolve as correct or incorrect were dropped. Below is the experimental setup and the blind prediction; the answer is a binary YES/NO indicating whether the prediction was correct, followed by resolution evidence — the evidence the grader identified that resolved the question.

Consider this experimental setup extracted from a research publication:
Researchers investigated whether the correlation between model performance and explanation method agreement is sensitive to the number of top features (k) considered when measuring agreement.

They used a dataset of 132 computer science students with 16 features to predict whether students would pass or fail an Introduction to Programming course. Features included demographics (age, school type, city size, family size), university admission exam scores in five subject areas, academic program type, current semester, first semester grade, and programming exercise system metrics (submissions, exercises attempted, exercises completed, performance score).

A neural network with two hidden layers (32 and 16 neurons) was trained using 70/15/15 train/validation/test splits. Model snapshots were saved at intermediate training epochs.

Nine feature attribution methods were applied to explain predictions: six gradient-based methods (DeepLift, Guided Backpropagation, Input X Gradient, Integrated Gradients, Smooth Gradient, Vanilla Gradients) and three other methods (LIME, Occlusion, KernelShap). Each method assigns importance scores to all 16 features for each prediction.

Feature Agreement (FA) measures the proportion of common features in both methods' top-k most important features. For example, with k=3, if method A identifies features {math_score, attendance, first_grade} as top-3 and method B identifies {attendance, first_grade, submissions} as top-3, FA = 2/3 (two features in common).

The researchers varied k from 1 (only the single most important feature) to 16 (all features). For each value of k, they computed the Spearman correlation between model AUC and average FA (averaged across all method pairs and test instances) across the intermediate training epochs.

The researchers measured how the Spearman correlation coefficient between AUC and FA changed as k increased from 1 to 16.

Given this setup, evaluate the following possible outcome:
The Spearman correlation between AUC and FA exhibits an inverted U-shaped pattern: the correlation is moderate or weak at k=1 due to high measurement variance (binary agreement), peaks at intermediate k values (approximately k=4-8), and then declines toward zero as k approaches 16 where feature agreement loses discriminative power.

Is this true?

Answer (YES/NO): NO